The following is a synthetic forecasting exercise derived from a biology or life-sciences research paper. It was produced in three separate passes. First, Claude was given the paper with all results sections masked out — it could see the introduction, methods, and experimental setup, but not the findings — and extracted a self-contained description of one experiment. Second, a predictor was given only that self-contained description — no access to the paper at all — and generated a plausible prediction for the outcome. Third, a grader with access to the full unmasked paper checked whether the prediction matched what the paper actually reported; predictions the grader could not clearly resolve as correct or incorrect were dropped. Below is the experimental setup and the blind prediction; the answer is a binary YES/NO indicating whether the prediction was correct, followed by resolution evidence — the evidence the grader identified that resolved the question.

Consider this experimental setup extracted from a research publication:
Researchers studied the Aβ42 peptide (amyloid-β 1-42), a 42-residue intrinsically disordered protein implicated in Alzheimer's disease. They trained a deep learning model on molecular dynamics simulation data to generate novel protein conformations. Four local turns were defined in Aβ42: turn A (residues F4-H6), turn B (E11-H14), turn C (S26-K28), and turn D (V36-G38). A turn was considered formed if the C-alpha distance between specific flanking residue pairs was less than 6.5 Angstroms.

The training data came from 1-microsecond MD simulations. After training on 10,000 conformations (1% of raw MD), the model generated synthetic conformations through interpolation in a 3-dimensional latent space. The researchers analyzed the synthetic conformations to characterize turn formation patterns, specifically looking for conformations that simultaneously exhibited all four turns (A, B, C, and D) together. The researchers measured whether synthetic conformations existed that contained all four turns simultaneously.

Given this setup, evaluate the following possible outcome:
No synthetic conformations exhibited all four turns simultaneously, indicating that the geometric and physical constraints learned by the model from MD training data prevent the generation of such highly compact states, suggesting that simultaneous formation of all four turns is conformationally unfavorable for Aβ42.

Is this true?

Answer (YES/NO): NO